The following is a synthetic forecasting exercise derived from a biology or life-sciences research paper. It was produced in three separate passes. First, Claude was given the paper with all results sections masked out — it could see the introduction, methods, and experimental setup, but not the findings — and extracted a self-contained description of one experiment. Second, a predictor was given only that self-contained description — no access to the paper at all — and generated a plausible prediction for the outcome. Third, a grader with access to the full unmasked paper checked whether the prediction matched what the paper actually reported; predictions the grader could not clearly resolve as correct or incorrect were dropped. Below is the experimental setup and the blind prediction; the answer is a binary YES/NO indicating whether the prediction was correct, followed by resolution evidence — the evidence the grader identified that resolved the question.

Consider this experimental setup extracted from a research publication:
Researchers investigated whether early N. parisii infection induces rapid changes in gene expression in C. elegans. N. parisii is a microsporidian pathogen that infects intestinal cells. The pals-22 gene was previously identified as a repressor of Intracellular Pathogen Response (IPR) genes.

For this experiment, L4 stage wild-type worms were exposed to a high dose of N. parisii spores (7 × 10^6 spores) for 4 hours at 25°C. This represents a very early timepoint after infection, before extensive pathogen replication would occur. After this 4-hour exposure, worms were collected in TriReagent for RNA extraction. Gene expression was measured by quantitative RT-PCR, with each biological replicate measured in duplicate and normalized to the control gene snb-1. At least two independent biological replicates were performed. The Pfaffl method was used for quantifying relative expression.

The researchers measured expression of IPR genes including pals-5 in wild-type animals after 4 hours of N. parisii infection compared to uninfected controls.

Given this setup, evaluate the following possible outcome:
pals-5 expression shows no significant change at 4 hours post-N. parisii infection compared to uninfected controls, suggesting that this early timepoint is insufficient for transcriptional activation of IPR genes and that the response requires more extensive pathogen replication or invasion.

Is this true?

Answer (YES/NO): NO